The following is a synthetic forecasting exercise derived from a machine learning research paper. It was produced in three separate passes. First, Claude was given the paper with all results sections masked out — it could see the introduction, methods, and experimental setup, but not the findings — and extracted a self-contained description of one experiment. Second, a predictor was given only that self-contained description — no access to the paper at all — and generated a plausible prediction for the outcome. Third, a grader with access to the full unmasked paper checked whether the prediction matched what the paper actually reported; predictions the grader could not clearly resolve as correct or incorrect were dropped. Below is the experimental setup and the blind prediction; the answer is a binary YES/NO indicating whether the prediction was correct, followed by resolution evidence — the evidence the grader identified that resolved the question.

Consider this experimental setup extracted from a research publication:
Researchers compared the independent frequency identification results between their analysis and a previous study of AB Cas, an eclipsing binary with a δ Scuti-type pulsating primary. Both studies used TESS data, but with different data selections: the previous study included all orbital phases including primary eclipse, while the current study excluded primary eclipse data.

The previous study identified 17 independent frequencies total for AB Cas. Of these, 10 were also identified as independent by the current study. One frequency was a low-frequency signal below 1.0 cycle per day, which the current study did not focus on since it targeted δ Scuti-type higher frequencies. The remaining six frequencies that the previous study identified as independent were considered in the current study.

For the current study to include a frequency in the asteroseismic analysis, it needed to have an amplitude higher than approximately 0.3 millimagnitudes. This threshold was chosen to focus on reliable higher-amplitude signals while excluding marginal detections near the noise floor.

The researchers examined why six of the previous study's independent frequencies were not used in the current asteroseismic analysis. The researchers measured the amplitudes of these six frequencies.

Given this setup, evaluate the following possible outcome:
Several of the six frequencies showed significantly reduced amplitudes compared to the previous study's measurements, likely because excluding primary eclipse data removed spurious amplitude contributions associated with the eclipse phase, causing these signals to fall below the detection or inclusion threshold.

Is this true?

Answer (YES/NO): NO